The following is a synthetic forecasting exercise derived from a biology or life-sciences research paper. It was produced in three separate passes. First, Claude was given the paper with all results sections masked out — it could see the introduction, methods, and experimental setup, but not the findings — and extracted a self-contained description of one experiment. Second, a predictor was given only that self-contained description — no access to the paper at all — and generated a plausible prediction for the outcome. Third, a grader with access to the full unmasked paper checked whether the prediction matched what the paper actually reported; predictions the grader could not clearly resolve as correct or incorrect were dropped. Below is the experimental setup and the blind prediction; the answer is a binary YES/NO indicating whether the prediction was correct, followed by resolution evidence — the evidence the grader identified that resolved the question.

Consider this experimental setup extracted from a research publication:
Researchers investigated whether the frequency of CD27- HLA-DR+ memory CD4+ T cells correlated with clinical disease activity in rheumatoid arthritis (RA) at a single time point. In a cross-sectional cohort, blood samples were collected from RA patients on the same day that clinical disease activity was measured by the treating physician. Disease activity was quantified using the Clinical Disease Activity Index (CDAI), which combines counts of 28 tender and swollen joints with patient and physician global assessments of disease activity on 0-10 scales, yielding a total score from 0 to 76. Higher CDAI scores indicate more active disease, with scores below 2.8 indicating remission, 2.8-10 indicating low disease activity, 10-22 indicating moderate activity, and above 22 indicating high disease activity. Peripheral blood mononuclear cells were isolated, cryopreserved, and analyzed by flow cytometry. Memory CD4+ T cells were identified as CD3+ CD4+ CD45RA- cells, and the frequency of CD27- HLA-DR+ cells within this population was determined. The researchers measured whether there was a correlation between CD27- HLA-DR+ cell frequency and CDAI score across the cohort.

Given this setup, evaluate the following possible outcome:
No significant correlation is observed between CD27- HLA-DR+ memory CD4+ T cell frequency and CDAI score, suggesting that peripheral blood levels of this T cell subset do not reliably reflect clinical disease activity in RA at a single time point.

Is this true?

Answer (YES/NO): YES